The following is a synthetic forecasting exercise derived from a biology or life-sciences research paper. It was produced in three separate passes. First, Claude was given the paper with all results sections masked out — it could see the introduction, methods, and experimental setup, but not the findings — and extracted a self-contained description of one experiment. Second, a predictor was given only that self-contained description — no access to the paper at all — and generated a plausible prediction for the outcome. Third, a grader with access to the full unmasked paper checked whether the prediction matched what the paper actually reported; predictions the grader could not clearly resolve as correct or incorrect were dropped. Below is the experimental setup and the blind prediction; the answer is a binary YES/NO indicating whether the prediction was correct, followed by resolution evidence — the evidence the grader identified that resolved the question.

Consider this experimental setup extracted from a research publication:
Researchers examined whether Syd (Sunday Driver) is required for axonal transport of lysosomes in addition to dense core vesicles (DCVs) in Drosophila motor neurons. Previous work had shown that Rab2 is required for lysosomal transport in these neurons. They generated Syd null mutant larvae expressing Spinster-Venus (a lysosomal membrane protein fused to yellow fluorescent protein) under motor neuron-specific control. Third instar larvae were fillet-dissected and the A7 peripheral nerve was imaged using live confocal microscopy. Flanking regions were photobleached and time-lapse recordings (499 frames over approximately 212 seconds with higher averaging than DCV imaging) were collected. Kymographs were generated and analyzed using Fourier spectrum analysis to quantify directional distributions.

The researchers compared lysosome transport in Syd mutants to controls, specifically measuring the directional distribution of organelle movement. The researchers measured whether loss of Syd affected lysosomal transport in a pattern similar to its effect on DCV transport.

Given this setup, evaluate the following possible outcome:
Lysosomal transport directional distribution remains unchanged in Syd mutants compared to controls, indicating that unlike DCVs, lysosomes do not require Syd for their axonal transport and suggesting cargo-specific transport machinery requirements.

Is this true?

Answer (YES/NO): NO